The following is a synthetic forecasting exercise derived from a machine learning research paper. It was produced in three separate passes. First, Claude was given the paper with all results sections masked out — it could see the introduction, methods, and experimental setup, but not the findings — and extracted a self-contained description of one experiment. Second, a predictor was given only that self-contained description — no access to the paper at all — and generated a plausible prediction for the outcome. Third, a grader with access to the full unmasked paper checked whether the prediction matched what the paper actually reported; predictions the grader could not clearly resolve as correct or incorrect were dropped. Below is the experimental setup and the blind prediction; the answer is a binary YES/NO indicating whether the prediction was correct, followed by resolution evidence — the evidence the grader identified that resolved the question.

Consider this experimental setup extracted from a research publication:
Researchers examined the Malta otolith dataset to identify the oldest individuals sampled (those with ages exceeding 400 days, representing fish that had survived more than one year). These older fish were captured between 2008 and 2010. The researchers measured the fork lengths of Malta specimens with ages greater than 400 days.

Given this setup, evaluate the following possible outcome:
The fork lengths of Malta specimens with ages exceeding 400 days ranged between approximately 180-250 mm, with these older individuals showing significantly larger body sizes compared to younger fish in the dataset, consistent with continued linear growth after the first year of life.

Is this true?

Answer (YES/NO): NO